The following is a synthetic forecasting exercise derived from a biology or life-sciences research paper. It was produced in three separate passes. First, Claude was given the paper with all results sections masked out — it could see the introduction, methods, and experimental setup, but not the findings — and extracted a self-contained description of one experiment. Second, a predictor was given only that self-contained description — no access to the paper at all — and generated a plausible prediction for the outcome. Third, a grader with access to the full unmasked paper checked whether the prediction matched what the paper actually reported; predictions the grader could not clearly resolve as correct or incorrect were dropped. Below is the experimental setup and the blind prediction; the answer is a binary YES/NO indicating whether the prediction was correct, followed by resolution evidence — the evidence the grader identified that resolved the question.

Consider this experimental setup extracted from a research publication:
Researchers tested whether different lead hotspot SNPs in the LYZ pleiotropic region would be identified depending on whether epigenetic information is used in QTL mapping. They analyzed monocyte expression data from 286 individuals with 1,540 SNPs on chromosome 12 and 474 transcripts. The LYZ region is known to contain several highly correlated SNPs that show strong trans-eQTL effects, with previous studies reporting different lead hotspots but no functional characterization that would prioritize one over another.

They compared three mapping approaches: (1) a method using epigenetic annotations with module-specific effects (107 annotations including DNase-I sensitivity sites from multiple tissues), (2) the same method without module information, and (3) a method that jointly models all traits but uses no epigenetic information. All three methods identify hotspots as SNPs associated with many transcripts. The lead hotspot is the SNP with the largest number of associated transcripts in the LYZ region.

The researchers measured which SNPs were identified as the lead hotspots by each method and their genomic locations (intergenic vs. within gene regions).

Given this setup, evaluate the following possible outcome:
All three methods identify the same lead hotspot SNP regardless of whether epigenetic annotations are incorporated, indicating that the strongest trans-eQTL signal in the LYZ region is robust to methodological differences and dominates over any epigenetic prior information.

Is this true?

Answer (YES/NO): NO